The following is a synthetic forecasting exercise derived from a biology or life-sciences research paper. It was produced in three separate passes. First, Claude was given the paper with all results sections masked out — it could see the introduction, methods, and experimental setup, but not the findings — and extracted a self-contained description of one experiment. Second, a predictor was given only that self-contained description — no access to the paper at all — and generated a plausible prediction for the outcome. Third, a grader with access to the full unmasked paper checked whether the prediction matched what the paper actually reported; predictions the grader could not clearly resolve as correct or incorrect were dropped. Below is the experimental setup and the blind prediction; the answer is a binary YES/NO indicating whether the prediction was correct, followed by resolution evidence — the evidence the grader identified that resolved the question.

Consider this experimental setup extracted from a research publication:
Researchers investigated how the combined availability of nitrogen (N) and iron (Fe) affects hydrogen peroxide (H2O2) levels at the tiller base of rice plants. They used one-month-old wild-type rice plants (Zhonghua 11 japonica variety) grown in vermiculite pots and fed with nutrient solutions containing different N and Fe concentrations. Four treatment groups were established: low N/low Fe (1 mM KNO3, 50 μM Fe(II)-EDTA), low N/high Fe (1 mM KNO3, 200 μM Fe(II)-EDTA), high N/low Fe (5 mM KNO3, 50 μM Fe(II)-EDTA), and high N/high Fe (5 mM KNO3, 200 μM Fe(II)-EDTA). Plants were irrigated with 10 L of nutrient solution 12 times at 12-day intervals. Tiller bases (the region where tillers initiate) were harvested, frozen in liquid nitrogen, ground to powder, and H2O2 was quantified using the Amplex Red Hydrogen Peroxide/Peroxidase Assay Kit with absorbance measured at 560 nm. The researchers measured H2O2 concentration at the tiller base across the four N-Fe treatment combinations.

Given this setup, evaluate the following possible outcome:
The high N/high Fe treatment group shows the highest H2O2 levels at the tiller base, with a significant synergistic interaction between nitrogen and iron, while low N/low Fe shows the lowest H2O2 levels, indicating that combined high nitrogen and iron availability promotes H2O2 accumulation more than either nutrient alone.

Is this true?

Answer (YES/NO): NO